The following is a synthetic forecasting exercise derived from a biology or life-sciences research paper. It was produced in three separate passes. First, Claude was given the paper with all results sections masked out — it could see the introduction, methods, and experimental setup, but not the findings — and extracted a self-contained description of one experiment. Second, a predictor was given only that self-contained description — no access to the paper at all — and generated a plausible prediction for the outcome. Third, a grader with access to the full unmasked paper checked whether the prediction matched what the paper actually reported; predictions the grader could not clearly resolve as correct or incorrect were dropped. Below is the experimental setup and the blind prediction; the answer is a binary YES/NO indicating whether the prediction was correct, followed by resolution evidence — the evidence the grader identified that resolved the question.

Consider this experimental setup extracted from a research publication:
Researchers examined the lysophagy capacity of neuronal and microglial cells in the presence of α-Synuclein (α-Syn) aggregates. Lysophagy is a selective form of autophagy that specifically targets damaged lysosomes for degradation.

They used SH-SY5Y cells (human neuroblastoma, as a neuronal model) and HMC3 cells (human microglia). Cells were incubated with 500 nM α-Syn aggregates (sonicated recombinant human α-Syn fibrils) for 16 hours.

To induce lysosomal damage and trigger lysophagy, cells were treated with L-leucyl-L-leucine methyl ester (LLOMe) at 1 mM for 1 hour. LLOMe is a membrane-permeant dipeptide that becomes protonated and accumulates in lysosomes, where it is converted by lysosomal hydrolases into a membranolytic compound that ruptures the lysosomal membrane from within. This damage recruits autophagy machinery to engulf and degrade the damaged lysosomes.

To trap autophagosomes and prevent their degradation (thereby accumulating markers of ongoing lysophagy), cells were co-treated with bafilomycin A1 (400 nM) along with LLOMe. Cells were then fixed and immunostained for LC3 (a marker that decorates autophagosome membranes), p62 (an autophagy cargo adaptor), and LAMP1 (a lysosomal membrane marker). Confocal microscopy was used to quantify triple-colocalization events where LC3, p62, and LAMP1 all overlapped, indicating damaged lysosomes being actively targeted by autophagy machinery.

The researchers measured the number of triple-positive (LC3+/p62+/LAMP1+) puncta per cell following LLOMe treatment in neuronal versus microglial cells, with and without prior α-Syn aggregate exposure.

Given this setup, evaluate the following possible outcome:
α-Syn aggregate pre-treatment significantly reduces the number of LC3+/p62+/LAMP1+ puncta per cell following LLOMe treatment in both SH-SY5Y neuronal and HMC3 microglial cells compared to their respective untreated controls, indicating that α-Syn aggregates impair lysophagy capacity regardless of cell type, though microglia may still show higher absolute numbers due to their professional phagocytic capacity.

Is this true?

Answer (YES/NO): NO